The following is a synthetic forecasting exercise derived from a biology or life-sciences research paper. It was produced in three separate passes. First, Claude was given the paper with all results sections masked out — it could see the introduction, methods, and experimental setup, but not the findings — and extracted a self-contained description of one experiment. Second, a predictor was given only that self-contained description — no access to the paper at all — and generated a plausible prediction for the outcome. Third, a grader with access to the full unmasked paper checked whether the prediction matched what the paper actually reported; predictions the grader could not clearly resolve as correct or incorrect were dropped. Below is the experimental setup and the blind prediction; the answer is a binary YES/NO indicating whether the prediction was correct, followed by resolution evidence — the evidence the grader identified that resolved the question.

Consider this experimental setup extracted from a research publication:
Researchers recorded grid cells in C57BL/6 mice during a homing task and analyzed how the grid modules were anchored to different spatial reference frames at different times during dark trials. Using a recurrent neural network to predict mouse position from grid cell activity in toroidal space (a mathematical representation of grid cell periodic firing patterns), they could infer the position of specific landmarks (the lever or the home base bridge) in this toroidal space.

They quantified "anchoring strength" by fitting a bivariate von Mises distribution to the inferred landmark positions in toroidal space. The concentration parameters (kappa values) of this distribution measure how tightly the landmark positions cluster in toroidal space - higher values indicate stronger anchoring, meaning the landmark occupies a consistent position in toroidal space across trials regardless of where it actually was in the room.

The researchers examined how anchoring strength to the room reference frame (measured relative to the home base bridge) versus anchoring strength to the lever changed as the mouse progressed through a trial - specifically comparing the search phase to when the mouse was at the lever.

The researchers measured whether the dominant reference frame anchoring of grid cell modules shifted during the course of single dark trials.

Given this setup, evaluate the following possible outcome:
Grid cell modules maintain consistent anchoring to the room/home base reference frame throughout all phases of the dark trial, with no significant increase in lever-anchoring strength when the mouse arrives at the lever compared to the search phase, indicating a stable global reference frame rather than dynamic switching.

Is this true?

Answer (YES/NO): NO